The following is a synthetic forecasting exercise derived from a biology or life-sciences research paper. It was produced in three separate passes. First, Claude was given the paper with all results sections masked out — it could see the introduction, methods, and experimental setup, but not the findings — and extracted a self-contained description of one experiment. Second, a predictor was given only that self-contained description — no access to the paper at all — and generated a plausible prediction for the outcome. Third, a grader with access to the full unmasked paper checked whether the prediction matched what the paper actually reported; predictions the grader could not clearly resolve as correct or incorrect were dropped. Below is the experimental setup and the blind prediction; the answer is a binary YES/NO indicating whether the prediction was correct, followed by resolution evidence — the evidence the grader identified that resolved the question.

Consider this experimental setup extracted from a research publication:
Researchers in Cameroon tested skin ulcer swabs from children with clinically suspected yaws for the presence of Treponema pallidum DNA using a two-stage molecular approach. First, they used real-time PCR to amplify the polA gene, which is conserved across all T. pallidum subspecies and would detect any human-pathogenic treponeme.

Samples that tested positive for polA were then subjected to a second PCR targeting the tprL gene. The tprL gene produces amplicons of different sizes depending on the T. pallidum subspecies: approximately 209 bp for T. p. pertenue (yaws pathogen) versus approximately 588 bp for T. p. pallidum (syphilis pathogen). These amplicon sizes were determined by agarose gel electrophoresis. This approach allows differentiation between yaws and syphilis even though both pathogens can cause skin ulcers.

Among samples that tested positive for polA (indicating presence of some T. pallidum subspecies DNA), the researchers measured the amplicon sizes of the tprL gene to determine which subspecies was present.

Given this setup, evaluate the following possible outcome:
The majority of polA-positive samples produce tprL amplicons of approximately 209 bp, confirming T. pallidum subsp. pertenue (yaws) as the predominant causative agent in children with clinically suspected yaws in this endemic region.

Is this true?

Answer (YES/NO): NO